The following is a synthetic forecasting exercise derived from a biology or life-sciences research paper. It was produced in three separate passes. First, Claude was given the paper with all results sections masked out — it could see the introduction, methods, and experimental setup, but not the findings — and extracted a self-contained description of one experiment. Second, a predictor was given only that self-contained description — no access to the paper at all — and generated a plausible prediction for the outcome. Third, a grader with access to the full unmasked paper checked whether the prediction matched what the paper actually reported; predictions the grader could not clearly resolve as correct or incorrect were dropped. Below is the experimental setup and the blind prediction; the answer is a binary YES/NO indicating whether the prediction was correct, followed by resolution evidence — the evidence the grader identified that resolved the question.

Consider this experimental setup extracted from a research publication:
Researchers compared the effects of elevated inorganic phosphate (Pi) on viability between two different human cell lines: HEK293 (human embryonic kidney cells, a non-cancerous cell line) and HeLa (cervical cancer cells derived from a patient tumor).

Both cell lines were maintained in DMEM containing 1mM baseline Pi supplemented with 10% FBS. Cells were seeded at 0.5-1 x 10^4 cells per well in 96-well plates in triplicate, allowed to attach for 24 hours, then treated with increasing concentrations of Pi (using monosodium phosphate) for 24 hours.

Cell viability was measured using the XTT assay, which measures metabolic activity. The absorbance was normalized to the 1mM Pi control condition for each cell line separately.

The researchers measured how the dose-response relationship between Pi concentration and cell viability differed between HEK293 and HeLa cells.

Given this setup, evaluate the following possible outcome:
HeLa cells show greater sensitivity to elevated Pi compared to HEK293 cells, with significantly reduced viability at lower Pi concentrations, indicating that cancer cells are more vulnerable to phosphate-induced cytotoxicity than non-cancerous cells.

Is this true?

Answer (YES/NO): NO